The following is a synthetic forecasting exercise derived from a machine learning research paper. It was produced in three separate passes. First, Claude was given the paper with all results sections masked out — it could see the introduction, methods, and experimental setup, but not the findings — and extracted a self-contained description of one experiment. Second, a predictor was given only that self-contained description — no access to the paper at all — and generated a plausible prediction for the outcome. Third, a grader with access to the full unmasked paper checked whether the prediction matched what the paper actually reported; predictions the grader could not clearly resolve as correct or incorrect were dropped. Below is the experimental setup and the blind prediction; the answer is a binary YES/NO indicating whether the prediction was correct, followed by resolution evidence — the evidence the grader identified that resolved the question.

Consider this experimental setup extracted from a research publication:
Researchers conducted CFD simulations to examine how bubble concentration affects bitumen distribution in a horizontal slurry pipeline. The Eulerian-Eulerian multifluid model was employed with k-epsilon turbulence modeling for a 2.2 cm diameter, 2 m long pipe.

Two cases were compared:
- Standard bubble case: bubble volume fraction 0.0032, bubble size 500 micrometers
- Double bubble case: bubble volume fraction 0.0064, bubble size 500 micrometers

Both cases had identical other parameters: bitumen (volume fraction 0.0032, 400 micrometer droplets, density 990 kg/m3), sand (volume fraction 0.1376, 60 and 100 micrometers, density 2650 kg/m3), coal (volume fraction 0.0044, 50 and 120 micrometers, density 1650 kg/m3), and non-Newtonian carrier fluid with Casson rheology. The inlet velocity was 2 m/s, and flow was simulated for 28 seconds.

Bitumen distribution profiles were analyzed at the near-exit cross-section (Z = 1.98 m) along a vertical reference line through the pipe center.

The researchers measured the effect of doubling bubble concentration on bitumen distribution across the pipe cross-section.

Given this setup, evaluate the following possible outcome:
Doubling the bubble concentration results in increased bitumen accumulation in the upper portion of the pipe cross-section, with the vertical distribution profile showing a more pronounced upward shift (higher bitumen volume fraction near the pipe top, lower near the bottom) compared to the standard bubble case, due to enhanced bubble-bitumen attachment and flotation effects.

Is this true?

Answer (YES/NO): YES